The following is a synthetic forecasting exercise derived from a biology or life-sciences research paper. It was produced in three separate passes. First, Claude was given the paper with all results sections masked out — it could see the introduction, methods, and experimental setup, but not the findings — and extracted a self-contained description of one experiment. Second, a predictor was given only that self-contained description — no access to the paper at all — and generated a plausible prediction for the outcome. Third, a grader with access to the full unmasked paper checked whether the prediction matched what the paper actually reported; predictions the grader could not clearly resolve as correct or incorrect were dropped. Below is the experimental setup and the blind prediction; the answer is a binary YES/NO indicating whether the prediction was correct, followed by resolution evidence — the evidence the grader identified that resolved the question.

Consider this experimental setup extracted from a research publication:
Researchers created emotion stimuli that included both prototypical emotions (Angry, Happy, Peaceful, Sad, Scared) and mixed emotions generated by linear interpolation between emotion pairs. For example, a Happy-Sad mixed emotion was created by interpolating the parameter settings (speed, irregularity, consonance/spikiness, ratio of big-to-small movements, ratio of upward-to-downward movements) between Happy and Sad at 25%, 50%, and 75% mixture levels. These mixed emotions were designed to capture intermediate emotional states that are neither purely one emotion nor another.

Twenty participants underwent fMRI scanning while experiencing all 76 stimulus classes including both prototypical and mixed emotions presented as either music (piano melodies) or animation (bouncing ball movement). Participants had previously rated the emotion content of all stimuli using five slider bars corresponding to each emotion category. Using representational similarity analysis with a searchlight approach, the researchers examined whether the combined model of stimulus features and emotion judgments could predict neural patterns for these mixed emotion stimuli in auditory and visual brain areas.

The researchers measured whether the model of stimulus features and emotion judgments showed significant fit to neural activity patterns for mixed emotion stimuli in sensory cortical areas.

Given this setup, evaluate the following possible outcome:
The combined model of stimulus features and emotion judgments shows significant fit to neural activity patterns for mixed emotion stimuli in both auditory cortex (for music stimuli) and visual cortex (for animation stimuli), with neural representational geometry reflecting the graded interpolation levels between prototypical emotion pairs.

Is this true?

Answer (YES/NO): YES